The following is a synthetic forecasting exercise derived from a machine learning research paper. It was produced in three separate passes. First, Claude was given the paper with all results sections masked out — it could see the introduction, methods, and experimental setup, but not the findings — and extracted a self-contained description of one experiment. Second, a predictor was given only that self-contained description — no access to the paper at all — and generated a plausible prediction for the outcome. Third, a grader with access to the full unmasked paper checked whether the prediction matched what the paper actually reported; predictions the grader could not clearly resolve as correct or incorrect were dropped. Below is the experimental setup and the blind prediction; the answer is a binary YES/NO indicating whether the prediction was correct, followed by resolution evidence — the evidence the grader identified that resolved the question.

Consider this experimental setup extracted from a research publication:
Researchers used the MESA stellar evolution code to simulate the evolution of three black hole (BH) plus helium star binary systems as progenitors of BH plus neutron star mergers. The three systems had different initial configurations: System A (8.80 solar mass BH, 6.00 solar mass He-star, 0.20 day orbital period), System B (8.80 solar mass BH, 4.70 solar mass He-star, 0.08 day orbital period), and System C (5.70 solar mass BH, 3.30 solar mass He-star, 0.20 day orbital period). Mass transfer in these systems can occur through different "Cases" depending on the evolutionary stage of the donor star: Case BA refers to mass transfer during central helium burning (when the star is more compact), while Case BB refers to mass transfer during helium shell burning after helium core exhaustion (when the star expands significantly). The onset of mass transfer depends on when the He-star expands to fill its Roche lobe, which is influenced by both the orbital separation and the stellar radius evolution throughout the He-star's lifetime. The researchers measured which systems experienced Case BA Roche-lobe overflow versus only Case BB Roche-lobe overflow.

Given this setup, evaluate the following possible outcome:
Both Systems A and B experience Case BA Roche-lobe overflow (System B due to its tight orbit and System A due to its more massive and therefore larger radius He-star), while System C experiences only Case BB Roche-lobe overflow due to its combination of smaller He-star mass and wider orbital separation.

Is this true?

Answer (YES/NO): NO